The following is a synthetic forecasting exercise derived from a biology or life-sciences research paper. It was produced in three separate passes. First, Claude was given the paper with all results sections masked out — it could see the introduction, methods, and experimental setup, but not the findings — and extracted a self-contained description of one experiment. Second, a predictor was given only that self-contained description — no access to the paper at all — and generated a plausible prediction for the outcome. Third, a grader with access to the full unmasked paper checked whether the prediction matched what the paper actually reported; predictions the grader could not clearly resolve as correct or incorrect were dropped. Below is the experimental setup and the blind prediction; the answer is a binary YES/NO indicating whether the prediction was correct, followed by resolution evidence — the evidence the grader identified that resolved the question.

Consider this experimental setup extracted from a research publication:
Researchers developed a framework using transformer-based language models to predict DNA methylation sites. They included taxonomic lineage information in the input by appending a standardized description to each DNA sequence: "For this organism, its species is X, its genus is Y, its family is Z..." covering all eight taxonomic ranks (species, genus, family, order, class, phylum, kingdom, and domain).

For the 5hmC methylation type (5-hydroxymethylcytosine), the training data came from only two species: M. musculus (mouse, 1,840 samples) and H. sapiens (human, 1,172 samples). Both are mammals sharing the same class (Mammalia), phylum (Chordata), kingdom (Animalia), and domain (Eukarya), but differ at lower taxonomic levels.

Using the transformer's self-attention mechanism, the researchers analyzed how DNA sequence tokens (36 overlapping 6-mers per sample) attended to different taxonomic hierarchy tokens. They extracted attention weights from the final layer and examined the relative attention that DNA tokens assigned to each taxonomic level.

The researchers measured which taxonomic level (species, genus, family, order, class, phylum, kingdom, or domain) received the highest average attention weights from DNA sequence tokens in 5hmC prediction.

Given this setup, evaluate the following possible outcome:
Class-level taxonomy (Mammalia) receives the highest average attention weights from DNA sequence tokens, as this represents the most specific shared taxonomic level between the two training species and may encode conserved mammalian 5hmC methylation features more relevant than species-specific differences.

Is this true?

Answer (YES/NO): NO